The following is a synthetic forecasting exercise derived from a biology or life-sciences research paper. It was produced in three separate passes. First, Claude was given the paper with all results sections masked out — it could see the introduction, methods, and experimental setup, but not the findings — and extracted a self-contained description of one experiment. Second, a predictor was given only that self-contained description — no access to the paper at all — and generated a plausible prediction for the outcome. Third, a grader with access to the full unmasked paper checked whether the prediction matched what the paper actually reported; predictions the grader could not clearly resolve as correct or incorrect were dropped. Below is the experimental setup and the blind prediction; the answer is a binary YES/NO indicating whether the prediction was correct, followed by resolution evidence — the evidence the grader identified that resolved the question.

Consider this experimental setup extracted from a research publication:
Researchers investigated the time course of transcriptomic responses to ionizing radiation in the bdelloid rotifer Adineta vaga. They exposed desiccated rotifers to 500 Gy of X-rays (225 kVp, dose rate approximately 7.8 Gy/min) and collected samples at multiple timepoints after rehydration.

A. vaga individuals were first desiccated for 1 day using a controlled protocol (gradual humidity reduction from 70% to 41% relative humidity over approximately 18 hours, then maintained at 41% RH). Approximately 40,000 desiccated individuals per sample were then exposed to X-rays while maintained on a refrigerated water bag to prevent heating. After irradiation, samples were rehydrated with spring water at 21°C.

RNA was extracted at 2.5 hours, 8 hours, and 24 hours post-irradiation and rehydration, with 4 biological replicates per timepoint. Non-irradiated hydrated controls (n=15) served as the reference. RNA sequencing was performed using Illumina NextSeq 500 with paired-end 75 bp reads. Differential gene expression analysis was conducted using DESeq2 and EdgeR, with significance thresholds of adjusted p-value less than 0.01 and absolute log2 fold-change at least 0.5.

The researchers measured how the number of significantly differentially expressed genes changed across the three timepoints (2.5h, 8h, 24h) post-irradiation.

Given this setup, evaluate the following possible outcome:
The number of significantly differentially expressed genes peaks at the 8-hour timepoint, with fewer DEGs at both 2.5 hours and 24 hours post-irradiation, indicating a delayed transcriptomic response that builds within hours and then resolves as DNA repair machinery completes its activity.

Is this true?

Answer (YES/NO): NO